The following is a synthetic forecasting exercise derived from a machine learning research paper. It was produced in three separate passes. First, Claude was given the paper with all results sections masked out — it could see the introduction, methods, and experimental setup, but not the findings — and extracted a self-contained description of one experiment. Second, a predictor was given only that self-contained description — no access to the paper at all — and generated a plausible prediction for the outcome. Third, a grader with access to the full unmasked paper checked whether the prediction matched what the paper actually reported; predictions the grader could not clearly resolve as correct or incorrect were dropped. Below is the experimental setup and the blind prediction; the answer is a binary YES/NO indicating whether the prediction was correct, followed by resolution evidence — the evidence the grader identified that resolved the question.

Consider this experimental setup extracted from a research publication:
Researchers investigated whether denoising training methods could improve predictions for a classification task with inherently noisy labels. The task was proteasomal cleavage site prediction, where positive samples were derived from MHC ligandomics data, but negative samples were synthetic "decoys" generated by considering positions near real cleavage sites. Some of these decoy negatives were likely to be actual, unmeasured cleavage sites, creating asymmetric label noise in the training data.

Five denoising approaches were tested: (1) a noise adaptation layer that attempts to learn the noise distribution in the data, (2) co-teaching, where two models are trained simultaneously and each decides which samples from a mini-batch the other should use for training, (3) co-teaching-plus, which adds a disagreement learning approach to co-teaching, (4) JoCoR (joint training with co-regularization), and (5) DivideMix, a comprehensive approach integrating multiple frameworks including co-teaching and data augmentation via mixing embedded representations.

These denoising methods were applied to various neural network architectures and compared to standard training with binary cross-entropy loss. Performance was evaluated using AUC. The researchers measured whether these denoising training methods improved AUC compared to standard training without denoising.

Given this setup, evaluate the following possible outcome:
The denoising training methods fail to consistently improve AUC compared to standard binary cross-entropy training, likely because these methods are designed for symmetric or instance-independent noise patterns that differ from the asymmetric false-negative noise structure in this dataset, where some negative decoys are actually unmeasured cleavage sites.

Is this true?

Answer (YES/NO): YES